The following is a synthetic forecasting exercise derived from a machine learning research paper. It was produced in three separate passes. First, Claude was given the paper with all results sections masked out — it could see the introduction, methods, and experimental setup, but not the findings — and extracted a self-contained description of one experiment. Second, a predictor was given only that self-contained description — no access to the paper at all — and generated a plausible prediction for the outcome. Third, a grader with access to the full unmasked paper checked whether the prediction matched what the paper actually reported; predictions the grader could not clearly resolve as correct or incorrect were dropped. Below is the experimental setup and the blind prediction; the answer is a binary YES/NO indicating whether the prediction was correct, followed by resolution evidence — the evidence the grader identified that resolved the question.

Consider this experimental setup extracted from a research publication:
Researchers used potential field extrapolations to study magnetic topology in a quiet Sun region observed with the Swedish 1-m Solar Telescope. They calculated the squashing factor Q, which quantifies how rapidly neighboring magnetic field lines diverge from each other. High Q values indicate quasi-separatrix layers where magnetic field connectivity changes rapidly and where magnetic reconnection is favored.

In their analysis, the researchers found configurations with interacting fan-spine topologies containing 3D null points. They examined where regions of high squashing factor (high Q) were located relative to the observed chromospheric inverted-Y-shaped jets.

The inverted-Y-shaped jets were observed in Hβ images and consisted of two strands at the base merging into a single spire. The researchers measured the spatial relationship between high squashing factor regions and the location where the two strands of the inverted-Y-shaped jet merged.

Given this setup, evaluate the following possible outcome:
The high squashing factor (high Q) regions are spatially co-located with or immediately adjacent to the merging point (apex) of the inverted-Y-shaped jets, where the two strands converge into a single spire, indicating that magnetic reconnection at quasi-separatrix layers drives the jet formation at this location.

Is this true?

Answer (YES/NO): YES